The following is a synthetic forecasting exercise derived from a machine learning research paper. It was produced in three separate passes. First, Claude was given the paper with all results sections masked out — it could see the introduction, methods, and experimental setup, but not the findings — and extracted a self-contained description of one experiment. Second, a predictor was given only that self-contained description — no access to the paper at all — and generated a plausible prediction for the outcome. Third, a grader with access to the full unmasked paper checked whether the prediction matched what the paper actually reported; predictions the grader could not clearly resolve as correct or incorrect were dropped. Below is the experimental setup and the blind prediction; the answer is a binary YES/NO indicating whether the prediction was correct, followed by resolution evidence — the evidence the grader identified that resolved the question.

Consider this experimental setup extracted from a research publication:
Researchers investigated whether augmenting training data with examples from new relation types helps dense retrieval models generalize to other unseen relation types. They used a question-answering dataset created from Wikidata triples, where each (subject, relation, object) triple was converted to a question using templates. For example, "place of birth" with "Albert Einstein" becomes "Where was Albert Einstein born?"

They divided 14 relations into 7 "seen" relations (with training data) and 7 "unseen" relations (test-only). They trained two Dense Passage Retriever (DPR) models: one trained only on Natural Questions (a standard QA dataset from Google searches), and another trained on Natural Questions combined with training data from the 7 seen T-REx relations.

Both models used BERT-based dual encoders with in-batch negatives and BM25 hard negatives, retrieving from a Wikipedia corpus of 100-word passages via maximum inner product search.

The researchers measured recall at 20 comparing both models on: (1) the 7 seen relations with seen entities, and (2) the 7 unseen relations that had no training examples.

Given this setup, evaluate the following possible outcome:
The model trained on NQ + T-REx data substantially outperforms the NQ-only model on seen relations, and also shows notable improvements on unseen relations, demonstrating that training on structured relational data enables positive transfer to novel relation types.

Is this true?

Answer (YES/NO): NO